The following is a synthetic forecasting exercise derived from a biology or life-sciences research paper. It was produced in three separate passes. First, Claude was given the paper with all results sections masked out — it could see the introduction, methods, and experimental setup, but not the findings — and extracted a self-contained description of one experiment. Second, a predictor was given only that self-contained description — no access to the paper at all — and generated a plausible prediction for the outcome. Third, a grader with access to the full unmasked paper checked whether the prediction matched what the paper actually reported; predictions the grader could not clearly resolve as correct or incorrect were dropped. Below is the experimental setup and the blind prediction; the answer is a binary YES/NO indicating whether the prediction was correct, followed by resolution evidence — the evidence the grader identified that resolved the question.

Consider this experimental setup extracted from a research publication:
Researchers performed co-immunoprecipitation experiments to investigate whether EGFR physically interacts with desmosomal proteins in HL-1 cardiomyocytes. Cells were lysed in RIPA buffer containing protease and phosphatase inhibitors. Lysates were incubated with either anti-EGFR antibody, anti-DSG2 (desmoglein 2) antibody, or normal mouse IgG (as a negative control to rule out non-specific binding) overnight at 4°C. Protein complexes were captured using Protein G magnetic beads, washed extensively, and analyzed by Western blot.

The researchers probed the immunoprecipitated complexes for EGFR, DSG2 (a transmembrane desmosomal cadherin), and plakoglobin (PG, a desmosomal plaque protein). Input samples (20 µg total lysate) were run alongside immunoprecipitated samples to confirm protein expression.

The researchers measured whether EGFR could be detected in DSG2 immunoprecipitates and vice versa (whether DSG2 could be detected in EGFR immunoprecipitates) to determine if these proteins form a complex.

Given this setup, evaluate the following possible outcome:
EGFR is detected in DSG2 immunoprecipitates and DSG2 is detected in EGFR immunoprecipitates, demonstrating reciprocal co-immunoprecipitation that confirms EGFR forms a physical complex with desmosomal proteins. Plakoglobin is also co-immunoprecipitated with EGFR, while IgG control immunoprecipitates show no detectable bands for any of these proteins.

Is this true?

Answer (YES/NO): NO